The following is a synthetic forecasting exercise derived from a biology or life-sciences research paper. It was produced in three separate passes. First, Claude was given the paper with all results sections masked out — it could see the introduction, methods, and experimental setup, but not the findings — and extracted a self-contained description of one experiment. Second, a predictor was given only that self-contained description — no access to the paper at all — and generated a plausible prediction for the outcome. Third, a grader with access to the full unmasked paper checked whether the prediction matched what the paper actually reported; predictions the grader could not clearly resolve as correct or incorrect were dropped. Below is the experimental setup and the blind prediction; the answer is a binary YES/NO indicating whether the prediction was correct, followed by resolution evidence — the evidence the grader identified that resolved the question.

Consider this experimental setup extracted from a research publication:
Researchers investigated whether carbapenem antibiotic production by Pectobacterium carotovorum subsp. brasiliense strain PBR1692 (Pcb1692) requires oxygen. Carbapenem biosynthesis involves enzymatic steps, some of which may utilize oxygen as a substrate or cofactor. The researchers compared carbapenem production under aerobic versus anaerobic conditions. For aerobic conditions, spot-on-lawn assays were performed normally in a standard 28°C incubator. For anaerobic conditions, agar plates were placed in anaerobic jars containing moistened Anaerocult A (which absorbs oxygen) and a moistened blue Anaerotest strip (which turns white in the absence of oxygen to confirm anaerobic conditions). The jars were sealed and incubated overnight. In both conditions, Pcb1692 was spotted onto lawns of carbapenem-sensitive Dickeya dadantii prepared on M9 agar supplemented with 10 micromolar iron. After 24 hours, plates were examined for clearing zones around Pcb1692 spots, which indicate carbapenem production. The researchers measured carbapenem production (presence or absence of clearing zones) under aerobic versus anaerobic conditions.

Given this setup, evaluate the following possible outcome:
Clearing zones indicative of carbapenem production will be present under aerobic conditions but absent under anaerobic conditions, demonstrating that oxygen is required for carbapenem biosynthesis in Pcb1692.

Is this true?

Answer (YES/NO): YES